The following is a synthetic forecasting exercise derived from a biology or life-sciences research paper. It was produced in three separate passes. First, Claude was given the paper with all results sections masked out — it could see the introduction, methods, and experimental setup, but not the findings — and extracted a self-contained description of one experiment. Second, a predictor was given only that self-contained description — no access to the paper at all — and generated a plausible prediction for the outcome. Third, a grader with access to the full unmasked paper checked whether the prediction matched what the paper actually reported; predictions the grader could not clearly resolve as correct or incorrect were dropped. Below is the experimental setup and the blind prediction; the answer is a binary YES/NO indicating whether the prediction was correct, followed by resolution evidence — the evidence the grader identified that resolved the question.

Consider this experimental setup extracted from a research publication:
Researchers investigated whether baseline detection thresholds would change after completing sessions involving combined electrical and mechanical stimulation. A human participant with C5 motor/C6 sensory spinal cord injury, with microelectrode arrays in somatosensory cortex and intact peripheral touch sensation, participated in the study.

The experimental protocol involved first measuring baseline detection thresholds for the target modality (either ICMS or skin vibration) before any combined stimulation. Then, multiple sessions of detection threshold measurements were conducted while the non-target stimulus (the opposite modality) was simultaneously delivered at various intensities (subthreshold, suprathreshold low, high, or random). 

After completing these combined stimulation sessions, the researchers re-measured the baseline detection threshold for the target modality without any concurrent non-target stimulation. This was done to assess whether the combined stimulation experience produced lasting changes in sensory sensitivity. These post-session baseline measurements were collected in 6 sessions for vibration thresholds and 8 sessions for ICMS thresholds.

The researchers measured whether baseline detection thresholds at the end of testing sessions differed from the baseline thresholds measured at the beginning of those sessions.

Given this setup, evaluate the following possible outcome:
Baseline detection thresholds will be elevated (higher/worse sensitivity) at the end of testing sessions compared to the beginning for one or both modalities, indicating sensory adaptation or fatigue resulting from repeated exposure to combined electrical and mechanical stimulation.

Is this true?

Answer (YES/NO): NO